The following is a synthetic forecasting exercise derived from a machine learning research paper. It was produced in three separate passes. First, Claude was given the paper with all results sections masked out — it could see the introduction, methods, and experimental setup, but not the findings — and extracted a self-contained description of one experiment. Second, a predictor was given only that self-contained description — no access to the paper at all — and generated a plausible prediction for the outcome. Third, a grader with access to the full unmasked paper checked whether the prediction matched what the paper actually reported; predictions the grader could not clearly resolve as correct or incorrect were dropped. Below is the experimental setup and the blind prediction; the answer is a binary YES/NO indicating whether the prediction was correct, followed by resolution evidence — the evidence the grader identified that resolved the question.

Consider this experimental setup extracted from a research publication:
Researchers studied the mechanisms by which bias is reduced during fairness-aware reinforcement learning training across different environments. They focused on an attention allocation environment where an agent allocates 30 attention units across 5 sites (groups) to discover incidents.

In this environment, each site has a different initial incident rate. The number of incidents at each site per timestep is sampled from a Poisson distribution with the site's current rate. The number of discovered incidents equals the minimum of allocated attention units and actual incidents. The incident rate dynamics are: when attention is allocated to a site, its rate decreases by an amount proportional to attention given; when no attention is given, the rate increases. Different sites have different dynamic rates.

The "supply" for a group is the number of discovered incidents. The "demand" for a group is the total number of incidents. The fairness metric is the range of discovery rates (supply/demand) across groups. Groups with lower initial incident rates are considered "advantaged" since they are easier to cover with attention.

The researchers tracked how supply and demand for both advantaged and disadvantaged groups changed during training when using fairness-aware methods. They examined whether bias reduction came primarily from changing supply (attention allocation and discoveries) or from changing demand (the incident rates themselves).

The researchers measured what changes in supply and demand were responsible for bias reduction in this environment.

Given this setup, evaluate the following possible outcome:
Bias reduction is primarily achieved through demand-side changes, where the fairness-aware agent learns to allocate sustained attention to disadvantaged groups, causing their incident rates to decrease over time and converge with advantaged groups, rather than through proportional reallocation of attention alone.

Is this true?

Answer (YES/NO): YES